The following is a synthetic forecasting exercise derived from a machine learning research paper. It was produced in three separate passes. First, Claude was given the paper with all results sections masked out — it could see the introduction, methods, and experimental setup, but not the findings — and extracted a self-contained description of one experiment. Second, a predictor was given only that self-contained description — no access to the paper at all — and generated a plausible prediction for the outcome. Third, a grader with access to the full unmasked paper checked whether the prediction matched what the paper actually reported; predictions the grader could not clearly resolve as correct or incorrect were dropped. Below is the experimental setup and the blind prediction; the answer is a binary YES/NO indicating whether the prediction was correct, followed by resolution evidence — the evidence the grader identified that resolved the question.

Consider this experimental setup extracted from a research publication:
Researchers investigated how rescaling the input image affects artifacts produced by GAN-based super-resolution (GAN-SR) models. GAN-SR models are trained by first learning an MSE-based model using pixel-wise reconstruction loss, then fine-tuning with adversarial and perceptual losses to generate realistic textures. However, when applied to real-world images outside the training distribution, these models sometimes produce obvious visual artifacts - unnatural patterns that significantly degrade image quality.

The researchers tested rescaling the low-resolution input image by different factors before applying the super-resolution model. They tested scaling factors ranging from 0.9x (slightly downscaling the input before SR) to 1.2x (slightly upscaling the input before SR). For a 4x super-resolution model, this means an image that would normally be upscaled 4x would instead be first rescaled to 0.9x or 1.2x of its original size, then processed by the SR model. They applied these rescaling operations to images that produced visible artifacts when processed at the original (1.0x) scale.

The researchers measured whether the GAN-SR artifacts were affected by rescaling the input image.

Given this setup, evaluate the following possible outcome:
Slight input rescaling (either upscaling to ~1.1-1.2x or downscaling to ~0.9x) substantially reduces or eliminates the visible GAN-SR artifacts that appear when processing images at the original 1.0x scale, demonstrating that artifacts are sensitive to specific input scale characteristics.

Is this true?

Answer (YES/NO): YES